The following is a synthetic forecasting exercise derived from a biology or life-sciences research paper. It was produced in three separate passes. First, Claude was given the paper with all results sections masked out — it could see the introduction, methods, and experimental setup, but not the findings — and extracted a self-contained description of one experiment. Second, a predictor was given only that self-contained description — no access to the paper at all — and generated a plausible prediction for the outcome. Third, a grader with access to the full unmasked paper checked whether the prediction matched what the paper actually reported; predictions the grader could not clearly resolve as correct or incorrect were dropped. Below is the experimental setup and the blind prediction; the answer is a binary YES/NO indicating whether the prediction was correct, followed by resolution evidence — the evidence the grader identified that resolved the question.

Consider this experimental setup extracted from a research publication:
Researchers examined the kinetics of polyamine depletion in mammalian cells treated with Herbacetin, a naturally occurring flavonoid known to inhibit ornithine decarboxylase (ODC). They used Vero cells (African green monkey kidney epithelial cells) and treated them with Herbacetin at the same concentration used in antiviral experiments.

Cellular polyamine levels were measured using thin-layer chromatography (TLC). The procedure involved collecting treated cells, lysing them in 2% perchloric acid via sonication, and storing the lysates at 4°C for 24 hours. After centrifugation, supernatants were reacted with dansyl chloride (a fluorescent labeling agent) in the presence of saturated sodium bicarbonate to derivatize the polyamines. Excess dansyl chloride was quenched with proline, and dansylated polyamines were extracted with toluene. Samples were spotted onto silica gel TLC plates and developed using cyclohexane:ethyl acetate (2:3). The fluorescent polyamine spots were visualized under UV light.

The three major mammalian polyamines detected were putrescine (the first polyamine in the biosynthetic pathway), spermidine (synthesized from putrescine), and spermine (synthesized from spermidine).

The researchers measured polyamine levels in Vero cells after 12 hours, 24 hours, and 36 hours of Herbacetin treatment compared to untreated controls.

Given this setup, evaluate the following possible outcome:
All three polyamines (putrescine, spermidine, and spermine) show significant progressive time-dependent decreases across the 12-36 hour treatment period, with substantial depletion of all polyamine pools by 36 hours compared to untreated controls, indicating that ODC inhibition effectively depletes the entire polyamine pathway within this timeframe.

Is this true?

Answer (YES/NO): NO